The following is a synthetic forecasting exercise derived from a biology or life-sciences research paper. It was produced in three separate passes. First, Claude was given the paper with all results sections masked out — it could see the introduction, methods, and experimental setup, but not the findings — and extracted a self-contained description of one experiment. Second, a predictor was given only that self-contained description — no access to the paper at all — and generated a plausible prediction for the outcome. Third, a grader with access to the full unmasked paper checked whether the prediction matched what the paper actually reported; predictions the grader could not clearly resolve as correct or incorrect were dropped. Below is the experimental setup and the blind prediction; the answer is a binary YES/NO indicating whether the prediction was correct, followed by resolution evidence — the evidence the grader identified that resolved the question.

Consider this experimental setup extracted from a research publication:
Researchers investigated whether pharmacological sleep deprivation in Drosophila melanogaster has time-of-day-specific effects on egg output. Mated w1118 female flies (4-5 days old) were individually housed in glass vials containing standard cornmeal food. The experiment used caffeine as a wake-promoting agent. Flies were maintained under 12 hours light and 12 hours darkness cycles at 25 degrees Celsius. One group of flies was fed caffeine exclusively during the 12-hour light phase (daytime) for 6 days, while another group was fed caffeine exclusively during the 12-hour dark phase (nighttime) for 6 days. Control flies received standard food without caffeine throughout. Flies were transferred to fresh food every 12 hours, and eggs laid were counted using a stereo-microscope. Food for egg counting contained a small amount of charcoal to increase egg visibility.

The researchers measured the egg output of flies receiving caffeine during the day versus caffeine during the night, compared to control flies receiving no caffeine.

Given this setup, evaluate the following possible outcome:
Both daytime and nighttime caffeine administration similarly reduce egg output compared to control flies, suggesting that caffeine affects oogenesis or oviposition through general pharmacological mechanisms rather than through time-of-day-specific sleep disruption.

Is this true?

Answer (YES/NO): NO